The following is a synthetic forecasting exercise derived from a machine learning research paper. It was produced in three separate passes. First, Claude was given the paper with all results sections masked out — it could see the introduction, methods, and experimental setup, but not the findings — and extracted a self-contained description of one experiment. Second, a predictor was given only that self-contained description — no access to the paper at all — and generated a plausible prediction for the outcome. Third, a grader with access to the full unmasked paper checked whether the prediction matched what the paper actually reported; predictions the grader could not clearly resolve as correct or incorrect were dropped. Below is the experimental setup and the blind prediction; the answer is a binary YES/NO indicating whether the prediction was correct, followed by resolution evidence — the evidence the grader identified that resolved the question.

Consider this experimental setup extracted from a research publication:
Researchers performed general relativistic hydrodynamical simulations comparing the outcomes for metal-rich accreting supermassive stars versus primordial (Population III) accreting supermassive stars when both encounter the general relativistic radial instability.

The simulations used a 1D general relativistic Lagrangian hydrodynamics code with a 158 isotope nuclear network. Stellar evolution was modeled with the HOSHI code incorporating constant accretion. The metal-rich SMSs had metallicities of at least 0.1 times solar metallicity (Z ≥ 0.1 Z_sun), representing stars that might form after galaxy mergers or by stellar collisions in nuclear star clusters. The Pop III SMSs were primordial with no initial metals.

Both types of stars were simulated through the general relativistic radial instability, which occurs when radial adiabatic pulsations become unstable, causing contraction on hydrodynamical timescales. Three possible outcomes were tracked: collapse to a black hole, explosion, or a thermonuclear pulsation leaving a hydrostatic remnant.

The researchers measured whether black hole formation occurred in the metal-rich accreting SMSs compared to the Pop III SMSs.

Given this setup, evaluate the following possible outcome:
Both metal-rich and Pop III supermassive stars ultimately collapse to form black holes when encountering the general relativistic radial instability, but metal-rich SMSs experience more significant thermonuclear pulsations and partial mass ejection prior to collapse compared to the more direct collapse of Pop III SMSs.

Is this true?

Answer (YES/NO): NO